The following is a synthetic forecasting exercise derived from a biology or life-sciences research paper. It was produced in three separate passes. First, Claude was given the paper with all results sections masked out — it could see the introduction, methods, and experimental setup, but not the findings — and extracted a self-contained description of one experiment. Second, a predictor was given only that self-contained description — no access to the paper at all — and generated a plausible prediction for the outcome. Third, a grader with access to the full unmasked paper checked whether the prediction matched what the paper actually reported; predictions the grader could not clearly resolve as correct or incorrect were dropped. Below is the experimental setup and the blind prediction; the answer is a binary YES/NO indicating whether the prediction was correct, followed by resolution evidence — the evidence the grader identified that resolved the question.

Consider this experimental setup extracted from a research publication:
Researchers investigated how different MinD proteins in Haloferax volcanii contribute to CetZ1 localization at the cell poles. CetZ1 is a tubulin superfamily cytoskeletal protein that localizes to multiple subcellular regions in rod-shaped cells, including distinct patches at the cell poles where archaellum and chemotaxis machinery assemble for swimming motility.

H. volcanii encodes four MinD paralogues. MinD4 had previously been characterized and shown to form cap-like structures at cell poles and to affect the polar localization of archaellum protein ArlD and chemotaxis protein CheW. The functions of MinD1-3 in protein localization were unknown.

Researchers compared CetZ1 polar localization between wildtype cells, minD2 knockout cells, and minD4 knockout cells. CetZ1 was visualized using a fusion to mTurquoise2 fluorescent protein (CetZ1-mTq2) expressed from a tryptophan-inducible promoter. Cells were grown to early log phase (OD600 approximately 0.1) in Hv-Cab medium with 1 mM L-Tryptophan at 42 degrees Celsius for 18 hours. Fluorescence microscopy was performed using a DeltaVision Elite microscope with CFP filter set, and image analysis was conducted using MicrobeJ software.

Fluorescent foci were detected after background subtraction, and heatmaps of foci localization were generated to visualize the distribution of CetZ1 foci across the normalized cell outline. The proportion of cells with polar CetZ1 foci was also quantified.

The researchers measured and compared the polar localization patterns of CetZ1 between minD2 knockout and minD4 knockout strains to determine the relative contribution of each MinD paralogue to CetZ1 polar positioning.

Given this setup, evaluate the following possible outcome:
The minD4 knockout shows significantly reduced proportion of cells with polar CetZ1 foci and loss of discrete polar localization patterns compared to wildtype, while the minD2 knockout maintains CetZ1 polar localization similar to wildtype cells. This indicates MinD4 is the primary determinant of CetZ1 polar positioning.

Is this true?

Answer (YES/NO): NO